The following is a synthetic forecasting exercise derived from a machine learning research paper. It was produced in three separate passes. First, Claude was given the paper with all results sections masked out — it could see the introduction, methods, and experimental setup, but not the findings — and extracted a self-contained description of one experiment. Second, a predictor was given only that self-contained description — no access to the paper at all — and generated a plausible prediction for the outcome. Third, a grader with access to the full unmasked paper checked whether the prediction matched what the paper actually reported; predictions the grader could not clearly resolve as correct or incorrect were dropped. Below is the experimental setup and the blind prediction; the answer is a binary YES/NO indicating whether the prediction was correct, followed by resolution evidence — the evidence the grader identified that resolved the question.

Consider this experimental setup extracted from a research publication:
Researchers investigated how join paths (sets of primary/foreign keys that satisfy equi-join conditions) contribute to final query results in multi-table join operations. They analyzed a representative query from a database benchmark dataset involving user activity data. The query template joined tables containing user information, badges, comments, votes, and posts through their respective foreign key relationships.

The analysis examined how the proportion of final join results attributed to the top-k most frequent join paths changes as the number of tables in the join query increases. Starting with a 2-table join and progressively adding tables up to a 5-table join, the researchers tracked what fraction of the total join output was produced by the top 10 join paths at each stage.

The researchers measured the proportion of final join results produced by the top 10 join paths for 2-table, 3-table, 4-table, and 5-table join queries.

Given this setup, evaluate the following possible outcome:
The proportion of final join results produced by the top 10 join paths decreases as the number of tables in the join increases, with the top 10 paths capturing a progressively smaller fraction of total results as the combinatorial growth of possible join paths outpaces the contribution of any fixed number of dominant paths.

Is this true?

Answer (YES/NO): NO